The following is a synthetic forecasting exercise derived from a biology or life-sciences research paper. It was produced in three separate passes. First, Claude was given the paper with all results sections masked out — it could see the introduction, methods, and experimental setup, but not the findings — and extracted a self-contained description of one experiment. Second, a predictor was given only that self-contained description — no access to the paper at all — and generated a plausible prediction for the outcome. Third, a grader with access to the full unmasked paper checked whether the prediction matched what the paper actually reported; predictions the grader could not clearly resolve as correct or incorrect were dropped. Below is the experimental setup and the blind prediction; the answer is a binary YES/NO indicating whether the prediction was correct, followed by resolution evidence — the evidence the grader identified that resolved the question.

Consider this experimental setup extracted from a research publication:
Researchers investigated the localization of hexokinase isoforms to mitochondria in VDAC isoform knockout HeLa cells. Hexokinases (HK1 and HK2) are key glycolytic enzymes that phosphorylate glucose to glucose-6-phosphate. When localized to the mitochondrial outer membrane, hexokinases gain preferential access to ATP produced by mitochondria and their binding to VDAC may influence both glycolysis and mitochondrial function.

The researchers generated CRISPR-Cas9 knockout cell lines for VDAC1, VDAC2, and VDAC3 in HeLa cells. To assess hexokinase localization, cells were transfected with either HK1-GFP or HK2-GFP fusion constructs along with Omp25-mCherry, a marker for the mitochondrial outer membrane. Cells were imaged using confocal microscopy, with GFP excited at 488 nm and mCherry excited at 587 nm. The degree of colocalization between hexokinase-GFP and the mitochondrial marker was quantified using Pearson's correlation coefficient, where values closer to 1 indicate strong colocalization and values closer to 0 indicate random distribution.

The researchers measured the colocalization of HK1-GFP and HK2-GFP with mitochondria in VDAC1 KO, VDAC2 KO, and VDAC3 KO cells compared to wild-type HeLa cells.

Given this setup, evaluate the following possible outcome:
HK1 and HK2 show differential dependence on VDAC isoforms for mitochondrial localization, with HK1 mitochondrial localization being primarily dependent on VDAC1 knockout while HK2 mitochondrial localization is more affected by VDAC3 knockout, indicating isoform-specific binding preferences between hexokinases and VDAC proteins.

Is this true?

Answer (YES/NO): NO